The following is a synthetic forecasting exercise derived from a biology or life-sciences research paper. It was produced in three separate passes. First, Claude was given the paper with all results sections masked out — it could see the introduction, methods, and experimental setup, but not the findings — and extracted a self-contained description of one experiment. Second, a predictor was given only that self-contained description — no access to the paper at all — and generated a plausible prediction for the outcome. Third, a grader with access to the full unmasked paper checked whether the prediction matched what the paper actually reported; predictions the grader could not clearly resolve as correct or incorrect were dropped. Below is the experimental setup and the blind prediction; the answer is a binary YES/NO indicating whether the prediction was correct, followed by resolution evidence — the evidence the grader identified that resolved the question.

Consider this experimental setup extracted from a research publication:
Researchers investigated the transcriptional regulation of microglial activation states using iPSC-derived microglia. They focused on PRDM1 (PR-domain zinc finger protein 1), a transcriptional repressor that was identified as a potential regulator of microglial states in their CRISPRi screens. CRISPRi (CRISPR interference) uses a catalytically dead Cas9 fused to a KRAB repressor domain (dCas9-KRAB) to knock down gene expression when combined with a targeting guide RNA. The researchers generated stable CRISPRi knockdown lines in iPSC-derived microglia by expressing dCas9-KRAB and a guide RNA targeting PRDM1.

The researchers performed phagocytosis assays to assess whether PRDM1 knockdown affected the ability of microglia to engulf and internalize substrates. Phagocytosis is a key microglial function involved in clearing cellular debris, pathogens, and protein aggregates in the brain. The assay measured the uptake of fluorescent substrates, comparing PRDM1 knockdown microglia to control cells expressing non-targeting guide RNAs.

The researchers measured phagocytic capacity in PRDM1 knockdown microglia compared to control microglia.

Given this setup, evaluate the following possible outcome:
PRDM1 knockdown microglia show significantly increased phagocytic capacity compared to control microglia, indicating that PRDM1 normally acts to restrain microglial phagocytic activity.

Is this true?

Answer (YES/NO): YES